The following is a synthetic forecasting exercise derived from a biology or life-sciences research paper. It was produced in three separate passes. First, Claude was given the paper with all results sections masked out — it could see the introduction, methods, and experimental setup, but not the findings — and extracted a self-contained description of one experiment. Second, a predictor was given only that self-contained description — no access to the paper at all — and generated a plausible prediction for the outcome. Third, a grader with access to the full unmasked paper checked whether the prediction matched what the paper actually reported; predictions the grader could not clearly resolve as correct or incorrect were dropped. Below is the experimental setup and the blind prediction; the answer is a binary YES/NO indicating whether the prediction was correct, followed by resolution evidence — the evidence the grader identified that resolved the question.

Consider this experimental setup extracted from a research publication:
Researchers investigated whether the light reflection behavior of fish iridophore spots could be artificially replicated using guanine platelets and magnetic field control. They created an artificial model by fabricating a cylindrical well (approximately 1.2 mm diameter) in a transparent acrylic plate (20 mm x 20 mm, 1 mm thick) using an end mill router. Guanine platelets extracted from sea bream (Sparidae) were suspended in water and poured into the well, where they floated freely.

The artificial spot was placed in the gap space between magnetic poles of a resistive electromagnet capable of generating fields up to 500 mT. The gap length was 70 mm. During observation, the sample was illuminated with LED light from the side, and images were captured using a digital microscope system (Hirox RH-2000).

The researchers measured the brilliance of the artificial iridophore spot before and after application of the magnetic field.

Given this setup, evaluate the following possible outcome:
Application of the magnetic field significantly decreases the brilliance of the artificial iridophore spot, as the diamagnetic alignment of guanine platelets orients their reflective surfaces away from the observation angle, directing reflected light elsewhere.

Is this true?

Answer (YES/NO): NO